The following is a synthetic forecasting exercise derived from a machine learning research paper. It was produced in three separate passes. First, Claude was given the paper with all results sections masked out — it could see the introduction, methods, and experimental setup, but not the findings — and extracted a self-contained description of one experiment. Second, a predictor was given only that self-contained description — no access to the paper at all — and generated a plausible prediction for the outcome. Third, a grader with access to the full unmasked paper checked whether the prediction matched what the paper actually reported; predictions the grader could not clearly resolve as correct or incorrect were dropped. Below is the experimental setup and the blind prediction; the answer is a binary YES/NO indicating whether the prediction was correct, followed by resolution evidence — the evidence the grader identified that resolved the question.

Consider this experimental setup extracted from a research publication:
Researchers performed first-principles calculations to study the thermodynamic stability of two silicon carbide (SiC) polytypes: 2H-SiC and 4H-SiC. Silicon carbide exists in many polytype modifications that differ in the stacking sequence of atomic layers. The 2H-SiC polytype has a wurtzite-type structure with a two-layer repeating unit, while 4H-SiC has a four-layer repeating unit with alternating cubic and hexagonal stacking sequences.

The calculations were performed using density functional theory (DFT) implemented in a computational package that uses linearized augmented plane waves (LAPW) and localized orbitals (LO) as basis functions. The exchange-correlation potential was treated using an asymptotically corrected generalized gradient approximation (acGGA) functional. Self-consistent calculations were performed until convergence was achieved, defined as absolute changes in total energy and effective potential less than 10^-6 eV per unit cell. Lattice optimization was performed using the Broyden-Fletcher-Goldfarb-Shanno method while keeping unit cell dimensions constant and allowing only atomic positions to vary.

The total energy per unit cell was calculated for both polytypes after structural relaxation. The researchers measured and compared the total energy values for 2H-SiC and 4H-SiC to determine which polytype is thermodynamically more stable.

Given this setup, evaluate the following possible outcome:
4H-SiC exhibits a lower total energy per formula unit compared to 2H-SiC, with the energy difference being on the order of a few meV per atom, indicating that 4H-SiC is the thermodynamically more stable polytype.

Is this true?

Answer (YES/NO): YES